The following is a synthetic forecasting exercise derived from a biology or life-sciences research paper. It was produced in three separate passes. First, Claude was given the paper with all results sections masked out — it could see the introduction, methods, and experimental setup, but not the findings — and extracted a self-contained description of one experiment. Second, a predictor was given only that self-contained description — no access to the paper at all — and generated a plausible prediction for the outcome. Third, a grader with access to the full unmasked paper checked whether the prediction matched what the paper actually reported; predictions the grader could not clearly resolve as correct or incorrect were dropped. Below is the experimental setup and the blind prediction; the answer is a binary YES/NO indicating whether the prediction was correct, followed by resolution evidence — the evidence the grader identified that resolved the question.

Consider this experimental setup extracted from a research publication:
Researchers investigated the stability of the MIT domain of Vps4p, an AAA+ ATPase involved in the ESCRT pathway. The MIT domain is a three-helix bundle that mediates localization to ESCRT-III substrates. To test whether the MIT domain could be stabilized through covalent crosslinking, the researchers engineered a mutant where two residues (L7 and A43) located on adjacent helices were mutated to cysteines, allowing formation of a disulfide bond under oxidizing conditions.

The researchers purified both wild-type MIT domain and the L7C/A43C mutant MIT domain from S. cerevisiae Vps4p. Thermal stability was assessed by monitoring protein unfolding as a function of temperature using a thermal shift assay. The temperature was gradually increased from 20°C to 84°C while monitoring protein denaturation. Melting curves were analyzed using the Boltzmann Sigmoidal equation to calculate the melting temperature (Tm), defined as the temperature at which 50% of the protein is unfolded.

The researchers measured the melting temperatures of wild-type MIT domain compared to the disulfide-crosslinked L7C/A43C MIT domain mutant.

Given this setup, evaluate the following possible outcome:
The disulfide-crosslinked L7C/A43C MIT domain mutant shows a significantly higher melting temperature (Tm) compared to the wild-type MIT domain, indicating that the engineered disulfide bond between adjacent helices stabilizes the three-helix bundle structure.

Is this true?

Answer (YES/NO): YES